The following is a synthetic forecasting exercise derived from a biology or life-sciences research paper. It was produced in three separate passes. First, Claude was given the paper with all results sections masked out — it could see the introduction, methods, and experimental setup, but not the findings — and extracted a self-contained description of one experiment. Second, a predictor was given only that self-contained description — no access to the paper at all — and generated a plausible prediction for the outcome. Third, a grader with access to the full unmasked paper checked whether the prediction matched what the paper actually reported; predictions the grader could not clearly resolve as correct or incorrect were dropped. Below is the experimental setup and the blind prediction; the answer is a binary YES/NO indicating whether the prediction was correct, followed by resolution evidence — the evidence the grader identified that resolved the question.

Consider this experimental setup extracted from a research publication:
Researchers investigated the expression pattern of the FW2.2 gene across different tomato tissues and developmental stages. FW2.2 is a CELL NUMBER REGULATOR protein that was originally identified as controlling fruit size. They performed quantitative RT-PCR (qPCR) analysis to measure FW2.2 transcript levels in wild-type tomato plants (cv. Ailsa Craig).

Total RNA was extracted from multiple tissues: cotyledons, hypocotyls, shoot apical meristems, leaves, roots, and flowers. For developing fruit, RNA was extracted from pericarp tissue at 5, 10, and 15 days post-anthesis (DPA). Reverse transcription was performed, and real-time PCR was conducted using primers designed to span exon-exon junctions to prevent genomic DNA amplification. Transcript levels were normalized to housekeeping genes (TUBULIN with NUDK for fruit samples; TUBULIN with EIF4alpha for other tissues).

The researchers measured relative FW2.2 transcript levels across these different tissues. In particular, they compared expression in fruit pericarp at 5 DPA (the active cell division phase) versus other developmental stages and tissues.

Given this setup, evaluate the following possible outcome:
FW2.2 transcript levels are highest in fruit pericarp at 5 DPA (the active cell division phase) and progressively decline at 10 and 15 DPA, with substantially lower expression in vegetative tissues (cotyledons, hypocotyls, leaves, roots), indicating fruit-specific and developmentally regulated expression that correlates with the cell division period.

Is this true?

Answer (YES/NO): YES